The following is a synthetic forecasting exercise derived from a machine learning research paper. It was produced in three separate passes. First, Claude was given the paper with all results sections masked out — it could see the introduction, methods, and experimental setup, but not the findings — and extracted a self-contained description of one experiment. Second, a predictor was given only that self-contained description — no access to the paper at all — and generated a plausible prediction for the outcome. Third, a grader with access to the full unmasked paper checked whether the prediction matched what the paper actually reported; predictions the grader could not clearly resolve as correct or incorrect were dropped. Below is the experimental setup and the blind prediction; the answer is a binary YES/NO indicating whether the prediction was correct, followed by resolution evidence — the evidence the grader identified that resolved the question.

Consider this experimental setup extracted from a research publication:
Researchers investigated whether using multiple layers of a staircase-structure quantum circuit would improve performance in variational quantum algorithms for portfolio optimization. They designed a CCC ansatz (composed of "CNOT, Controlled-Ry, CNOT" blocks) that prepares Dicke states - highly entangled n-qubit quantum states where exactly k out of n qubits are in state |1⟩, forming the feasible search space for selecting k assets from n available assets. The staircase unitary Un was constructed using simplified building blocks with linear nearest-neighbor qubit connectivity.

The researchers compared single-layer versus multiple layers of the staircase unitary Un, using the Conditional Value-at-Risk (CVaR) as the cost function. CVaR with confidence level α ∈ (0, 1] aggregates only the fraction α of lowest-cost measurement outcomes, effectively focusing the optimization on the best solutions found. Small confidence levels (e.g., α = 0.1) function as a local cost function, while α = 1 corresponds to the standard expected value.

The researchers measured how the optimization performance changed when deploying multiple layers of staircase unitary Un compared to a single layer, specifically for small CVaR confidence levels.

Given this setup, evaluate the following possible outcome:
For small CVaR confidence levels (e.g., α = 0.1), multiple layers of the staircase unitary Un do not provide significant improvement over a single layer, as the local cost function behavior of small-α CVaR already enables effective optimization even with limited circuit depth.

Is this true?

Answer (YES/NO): YES